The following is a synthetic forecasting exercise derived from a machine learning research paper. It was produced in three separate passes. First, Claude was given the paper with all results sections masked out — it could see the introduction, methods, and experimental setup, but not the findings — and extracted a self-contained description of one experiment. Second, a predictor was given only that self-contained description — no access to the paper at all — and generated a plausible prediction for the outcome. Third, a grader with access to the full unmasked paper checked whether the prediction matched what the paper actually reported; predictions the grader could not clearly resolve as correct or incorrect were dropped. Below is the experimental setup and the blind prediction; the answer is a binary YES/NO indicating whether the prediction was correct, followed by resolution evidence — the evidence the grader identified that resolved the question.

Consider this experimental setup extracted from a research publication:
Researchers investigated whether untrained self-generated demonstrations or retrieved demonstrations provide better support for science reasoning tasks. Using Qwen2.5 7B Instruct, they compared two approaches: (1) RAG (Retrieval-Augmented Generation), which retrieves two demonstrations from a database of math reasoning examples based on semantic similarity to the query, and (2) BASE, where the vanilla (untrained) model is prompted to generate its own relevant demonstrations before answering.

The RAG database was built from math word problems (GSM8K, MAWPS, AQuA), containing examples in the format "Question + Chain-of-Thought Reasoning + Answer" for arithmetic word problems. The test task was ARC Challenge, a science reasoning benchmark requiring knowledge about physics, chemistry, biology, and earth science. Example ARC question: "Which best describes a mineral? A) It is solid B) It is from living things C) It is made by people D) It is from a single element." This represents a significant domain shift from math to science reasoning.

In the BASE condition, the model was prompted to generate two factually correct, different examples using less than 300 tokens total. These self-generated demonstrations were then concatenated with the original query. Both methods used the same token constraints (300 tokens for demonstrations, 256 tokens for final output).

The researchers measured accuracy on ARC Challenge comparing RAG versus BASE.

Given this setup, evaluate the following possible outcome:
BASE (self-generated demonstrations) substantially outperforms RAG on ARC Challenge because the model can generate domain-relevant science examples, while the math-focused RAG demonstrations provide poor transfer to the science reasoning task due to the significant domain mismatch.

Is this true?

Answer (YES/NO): NO